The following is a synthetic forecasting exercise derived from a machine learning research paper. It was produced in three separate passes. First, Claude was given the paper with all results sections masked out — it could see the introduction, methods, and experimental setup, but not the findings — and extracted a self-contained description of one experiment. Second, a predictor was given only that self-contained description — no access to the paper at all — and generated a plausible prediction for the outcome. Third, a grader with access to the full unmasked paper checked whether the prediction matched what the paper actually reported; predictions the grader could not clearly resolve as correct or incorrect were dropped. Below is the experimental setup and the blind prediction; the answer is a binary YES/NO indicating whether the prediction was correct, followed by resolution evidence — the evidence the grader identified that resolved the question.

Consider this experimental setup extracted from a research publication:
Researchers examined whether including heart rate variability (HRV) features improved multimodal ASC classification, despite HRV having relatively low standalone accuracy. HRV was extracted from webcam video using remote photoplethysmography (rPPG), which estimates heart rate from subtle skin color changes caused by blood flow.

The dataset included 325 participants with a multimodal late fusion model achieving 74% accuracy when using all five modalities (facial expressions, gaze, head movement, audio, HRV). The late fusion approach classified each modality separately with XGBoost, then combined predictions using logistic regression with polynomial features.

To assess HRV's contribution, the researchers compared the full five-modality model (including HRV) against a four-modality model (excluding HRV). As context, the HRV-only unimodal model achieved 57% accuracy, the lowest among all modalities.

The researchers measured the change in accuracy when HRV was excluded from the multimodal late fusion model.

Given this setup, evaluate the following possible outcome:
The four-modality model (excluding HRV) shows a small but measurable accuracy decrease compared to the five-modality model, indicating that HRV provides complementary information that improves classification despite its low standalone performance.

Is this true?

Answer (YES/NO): YES